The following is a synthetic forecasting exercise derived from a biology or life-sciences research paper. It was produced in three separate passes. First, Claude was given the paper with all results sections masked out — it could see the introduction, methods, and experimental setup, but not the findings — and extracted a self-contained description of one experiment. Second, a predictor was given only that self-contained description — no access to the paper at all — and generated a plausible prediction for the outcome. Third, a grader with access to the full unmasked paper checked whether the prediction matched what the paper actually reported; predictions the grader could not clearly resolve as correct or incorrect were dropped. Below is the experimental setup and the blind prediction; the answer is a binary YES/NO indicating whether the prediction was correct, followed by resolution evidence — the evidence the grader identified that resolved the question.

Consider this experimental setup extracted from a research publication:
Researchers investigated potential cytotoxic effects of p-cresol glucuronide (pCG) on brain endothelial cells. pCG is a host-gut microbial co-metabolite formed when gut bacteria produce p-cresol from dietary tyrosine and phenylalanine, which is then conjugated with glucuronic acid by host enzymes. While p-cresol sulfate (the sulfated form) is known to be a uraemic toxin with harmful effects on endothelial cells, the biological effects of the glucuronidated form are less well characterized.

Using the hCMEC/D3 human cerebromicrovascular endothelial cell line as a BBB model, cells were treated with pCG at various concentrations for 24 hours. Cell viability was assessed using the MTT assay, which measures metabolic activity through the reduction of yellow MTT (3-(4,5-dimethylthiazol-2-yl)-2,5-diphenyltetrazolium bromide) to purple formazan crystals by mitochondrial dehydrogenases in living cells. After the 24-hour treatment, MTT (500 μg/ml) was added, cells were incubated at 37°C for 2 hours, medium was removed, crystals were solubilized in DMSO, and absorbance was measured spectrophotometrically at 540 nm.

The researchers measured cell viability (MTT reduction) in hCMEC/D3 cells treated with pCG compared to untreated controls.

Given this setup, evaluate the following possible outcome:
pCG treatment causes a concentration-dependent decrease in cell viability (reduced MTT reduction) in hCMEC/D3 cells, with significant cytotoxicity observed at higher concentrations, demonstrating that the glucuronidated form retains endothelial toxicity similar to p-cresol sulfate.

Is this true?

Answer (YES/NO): NO